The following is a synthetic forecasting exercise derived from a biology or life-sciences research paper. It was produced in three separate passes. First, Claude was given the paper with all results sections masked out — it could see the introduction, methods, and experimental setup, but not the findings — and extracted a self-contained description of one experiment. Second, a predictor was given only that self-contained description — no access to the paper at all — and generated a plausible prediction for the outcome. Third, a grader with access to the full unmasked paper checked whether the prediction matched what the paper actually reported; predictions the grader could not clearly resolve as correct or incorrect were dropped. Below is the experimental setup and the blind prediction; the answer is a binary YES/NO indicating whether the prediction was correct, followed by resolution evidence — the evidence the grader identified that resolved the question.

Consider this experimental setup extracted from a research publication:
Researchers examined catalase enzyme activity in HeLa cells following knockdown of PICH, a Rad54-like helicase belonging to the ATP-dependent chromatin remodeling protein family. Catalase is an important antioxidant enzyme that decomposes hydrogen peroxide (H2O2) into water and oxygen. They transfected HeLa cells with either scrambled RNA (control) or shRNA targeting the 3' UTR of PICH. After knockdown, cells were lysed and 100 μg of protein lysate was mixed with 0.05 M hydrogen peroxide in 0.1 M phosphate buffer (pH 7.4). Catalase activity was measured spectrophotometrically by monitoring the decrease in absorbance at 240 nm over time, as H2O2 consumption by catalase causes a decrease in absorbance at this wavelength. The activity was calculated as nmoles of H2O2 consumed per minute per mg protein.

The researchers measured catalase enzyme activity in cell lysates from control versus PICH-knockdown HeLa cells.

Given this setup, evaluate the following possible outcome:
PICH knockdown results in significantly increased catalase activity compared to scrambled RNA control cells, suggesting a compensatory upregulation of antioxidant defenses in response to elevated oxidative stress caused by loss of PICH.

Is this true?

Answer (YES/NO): NO